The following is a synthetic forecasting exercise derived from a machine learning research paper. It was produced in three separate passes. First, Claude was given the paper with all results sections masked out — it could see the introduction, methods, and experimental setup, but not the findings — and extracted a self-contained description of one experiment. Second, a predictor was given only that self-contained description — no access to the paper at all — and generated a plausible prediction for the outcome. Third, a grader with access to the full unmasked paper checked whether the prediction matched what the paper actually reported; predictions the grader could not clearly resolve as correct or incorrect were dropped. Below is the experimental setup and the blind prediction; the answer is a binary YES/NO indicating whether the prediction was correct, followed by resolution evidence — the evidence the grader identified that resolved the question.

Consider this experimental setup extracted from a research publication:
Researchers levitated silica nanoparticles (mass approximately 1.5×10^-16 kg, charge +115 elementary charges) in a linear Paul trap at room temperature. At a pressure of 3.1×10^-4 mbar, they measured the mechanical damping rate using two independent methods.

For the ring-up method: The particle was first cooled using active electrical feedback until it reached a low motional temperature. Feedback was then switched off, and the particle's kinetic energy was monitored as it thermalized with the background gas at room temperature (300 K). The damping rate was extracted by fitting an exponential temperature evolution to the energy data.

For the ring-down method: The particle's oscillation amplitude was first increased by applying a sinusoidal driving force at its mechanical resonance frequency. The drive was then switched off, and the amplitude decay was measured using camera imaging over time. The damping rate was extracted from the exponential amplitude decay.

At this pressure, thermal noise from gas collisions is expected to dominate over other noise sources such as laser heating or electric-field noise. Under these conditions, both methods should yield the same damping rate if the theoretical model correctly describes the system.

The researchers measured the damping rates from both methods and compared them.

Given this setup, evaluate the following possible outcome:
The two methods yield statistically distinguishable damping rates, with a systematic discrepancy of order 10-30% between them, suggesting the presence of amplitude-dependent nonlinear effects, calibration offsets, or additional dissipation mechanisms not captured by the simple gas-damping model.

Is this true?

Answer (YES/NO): NO